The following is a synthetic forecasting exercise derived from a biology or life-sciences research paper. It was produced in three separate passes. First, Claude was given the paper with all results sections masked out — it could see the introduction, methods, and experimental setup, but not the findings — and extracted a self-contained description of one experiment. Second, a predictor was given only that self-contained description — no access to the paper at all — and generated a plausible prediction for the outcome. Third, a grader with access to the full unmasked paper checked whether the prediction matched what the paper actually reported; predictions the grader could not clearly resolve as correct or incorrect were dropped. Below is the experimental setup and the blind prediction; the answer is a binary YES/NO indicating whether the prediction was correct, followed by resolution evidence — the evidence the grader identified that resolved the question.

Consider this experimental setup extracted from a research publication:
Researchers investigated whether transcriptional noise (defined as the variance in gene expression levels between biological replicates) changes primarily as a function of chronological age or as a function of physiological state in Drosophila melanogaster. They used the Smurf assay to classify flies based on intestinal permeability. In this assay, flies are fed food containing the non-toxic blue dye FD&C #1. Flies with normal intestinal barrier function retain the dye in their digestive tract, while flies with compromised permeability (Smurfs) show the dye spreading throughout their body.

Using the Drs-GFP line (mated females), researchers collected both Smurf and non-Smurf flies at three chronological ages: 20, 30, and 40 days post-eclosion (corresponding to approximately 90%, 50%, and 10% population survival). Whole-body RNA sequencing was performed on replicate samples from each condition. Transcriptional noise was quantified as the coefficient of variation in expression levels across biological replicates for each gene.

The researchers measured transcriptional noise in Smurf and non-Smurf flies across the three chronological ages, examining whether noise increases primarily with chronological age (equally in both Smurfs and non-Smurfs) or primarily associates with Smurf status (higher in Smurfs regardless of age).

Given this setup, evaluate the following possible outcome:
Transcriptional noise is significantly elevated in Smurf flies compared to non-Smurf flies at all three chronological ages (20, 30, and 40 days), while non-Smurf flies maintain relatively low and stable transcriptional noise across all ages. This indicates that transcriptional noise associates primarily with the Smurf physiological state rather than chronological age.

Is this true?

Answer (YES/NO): NO